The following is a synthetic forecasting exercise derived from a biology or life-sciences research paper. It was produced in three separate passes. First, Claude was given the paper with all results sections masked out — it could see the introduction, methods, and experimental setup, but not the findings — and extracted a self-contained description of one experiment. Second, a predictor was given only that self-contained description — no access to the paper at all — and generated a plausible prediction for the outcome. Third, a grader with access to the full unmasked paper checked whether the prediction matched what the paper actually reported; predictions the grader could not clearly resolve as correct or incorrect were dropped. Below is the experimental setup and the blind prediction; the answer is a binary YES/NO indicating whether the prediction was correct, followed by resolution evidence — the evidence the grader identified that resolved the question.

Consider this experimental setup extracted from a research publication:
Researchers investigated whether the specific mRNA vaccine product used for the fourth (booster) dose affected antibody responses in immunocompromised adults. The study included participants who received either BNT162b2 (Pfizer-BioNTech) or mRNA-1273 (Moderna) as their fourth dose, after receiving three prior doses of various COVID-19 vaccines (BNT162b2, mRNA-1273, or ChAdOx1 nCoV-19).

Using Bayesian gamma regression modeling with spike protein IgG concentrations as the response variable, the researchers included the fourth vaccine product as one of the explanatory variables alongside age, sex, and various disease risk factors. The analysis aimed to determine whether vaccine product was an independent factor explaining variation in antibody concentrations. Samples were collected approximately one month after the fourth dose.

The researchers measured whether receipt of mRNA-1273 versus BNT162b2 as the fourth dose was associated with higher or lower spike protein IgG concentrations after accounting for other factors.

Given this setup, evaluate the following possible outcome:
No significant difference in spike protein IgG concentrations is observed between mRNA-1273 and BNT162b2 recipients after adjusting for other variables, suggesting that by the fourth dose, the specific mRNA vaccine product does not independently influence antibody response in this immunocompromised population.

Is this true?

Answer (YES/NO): NO